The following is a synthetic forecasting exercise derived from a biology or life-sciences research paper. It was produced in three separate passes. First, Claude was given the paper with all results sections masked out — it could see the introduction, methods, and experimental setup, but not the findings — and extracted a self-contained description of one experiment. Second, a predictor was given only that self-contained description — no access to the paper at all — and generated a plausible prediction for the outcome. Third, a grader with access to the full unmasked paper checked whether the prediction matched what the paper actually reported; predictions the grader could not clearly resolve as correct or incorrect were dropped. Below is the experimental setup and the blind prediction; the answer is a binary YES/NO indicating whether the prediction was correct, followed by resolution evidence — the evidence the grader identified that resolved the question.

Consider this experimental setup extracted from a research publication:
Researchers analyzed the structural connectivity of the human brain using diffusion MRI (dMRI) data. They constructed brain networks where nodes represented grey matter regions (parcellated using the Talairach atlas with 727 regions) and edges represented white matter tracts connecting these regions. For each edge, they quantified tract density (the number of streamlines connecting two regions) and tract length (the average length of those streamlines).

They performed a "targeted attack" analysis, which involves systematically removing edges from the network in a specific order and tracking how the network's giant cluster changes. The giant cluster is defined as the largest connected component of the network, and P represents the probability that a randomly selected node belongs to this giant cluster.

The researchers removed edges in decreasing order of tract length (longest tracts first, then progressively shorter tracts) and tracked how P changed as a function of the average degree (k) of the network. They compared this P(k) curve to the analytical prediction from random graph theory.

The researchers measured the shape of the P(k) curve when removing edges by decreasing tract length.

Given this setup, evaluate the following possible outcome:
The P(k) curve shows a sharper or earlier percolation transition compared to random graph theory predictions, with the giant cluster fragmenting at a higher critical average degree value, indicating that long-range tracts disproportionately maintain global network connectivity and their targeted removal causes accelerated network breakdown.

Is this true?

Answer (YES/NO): NO